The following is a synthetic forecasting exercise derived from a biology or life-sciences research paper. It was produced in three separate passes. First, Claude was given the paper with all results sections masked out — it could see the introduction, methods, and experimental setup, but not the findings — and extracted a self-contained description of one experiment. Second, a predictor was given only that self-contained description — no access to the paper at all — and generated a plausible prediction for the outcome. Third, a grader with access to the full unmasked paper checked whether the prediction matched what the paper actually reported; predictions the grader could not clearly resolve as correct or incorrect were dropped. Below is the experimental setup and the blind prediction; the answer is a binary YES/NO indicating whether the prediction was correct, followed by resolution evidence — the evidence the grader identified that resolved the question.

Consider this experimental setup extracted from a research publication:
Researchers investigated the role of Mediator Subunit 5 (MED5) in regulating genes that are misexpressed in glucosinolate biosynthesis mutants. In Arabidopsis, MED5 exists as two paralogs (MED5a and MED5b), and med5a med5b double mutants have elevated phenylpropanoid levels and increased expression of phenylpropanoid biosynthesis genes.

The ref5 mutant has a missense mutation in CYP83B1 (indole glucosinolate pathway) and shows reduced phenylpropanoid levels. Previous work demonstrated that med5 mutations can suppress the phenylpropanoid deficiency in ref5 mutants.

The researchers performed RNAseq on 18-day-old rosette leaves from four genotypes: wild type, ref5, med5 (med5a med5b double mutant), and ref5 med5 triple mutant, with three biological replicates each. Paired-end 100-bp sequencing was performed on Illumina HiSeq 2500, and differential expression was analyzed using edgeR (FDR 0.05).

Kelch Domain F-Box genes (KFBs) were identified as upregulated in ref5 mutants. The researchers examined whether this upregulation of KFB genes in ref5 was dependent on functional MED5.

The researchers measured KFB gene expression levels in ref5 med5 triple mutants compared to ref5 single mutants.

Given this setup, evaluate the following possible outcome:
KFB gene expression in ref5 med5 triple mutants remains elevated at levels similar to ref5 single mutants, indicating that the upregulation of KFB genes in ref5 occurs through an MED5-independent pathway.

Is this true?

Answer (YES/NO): NO